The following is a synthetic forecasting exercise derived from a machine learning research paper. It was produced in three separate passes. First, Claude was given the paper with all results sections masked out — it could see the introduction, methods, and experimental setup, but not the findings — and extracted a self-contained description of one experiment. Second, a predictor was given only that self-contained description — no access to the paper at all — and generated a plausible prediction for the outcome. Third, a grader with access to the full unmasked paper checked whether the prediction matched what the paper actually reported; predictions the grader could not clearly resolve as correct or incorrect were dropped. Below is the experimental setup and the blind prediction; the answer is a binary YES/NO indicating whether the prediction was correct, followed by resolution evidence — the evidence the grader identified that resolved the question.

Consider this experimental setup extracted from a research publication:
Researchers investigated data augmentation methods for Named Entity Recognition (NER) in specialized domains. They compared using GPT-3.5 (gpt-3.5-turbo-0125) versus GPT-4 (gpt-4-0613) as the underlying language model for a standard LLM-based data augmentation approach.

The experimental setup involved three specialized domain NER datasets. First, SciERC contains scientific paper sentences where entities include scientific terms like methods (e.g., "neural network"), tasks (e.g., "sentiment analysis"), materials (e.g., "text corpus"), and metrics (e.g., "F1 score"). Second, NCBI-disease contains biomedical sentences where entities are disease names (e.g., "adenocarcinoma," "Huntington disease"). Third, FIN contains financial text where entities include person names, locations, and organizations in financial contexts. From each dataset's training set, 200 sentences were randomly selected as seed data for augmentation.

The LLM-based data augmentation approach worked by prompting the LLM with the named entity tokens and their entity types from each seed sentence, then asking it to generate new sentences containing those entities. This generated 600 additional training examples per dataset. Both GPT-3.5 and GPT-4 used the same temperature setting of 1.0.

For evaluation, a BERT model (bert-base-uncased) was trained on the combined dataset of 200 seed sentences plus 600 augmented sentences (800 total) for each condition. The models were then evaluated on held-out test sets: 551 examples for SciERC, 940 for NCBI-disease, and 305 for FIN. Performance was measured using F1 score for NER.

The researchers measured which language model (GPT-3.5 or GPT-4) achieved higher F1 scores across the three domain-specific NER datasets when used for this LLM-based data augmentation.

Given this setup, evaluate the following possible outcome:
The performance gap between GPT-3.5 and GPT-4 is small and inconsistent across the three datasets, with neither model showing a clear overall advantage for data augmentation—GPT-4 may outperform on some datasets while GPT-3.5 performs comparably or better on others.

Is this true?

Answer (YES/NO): NO